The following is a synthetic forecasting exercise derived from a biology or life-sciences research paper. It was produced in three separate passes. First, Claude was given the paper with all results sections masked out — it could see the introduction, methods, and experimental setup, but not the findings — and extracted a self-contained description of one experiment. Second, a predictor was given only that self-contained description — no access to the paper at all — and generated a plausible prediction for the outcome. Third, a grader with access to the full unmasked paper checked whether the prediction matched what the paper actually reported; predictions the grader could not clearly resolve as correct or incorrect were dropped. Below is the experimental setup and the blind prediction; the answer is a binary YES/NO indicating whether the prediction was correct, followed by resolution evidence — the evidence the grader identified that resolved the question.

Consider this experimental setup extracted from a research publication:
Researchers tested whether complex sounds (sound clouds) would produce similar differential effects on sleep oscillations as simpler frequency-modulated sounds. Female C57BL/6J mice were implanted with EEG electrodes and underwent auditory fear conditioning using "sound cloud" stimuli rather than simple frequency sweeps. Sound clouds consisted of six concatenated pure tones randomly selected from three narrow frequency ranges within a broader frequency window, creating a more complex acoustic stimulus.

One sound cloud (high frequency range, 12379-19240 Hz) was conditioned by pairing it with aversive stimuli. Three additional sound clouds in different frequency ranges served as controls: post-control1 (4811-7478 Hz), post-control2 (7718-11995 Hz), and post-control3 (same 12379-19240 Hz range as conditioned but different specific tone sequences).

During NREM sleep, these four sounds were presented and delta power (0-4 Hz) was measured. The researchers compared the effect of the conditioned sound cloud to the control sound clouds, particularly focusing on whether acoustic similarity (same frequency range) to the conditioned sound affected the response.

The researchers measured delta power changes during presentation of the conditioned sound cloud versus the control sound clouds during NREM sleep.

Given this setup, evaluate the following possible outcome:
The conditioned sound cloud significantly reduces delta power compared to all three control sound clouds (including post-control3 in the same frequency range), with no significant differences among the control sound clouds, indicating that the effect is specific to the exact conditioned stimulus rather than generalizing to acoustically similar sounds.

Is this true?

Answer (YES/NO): NO